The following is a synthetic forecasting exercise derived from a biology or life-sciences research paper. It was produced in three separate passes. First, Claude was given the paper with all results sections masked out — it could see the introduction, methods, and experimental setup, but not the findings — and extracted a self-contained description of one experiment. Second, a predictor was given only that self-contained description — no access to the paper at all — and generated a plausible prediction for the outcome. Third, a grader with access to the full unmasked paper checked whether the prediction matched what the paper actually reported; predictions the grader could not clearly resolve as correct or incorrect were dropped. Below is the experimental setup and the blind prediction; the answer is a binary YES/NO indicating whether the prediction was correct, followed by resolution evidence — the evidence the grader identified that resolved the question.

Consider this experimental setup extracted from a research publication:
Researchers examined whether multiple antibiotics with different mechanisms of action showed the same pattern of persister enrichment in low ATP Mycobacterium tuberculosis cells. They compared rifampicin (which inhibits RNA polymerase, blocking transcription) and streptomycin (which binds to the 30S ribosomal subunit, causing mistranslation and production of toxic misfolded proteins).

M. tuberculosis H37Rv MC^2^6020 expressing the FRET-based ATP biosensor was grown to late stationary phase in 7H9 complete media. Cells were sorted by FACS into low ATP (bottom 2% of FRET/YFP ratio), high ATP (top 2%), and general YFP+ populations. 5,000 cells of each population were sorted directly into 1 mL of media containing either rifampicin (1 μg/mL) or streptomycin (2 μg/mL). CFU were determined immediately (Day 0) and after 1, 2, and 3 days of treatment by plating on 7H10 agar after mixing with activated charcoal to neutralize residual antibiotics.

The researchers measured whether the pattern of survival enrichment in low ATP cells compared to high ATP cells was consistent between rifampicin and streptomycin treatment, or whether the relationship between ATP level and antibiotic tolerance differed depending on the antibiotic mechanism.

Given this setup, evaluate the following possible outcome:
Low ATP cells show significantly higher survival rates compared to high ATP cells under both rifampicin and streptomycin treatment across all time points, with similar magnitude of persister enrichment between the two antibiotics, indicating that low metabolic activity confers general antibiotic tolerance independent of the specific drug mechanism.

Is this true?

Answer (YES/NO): YES